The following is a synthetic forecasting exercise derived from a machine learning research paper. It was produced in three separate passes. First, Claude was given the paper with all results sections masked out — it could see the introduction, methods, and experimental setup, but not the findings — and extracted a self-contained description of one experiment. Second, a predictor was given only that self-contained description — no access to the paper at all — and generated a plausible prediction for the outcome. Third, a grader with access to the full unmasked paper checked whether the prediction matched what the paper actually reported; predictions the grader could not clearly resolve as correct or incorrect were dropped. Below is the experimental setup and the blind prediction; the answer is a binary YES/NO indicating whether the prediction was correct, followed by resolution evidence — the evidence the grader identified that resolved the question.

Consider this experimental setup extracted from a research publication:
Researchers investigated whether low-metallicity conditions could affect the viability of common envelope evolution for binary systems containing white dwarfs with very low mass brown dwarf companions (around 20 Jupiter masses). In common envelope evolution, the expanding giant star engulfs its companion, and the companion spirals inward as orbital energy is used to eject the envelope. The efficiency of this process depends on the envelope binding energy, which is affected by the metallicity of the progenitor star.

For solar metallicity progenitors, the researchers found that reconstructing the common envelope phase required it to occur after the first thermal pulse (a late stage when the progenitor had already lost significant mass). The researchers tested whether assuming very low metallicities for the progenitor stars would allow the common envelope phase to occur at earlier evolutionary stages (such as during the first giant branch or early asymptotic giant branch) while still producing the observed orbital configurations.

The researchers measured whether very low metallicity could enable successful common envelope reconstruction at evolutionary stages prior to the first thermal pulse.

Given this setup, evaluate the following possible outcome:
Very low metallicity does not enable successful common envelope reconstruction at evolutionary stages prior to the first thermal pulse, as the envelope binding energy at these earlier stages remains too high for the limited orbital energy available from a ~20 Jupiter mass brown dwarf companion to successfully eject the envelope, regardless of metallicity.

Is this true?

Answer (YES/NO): NO